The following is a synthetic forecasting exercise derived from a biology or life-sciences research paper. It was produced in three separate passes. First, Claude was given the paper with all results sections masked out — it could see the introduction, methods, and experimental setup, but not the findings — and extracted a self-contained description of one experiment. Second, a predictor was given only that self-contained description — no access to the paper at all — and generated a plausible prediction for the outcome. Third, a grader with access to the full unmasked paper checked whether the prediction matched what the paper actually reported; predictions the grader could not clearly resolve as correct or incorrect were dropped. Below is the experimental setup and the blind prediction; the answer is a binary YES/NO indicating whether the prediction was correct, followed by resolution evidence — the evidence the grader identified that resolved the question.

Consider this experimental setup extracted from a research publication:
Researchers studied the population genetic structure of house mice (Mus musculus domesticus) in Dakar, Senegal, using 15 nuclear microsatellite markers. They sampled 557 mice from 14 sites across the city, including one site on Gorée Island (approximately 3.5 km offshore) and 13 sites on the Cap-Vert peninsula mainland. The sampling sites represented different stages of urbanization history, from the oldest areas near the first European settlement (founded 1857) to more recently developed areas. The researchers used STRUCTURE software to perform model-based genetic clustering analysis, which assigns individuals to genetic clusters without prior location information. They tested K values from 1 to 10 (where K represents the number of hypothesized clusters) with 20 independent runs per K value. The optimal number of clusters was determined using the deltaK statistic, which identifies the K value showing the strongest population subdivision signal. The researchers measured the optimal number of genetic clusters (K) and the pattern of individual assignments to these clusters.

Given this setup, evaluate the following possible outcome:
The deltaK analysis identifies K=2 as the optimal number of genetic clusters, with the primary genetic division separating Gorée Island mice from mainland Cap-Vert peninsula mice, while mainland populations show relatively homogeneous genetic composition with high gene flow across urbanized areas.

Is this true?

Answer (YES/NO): YES